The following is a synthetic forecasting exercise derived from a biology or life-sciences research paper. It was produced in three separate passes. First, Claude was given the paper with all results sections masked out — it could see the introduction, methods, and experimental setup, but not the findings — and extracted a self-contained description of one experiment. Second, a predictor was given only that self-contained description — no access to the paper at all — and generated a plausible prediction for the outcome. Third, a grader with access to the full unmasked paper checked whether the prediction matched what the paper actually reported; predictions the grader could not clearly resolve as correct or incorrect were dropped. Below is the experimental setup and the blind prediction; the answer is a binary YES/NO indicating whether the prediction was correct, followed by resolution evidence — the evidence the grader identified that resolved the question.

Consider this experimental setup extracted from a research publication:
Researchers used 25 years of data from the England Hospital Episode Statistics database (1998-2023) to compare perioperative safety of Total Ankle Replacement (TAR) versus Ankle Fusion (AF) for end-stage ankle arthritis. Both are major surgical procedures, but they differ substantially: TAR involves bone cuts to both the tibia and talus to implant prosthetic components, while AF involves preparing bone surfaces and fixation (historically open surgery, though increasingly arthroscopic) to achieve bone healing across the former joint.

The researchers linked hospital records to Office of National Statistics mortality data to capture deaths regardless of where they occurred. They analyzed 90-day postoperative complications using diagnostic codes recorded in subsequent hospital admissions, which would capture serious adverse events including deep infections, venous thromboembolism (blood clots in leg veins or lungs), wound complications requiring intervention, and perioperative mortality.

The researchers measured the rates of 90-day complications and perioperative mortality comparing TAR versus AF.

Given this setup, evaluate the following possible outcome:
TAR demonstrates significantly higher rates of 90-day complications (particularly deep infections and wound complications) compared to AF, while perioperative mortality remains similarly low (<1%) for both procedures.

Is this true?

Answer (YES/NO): NO